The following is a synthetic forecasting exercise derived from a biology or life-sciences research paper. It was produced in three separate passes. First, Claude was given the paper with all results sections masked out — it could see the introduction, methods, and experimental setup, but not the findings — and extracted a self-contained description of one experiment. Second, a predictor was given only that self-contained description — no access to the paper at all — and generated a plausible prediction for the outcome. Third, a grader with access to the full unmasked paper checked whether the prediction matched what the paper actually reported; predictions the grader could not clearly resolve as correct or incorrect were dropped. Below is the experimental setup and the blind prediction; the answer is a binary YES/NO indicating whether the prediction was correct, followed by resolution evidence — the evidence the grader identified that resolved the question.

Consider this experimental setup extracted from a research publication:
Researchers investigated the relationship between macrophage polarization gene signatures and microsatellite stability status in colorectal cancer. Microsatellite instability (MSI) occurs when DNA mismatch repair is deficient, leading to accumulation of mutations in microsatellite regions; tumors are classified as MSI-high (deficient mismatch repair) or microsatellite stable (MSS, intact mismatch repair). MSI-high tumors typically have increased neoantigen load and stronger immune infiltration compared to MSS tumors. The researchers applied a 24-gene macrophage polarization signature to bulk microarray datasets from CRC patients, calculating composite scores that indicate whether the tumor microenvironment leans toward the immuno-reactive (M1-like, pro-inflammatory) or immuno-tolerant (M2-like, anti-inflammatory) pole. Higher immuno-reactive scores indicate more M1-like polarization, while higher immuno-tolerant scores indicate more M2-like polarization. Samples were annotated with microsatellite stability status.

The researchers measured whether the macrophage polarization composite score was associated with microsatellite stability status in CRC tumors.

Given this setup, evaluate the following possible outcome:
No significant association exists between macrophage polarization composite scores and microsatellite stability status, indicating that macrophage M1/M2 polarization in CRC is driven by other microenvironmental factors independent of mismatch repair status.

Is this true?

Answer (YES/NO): NO